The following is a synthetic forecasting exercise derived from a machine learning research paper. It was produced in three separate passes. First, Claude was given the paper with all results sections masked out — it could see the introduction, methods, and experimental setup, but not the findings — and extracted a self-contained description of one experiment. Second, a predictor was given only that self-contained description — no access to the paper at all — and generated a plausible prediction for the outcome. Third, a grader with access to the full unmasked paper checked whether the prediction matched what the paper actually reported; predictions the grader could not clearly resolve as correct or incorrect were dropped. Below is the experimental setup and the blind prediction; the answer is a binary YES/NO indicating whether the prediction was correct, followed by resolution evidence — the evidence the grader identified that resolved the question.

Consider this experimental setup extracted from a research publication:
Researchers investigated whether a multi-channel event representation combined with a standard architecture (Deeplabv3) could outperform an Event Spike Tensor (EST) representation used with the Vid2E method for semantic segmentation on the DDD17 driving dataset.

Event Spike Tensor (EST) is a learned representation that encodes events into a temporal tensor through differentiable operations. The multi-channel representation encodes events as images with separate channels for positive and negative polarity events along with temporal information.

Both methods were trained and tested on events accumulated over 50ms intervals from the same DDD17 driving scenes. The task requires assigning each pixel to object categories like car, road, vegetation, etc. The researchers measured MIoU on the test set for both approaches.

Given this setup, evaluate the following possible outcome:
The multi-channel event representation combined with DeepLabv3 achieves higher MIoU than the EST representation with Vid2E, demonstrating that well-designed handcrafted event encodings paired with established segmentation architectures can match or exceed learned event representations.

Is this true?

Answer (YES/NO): YES